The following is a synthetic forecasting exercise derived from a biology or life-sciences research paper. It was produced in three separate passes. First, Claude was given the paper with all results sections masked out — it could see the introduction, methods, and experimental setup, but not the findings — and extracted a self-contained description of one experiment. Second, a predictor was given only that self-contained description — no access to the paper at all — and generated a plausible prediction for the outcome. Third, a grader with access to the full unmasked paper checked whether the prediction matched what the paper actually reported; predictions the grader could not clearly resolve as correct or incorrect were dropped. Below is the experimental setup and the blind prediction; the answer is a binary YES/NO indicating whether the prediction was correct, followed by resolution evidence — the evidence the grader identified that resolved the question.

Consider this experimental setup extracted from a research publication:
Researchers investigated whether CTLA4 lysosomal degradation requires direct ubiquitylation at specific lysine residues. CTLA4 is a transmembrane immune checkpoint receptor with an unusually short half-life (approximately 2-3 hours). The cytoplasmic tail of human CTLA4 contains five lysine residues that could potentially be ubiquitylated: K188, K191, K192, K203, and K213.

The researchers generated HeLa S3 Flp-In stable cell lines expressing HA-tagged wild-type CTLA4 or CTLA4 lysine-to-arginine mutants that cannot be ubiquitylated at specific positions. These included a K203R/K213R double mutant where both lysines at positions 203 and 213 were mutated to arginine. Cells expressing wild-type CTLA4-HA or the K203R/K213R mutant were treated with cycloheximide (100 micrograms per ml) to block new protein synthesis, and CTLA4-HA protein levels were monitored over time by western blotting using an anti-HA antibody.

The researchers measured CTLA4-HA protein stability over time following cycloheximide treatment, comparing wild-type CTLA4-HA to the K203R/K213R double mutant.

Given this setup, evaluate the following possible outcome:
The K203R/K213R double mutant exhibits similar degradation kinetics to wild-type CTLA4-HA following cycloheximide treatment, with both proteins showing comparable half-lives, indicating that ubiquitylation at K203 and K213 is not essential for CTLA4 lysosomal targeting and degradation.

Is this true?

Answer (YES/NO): NO